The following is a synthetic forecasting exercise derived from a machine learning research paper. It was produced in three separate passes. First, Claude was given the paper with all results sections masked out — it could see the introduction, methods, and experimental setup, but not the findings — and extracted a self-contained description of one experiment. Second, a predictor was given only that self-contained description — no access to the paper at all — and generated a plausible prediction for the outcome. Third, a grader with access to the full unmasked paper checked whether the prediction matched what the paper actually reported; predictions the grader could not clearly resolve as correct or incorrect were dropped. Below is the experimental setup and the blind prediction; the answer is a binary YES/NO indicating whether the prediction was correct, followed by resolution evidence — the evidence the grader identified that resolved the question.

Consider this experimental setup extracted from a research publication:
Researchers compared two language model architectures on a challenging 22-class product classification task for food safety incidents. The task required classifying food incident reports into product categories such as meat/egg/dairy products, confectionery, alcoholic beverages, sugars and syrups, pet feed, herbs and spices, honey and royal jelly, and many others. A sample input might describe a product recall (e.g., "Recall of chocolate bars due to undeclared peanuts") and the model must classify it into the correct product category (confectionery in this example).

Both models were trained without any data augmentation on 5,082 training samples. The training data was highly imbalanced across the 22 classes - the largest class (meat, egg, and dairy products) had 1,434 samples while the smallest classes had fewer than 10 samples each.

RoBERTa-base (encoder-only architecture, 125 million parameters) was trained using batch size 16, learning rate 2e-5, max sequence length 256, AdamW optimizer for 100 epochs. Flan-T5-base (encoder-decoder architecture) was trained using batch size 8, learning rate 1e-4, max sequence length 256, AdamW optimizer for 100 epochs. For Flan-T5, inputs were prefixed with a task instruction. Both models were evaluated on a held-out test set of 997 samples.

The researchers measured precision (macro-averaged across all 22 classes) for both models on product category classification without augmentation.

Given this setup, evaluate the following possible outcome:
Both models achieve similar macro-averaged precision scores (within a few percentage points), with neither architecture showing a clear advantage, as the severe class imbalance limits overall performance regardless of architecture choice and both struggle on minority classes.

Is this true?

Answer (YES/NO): NO